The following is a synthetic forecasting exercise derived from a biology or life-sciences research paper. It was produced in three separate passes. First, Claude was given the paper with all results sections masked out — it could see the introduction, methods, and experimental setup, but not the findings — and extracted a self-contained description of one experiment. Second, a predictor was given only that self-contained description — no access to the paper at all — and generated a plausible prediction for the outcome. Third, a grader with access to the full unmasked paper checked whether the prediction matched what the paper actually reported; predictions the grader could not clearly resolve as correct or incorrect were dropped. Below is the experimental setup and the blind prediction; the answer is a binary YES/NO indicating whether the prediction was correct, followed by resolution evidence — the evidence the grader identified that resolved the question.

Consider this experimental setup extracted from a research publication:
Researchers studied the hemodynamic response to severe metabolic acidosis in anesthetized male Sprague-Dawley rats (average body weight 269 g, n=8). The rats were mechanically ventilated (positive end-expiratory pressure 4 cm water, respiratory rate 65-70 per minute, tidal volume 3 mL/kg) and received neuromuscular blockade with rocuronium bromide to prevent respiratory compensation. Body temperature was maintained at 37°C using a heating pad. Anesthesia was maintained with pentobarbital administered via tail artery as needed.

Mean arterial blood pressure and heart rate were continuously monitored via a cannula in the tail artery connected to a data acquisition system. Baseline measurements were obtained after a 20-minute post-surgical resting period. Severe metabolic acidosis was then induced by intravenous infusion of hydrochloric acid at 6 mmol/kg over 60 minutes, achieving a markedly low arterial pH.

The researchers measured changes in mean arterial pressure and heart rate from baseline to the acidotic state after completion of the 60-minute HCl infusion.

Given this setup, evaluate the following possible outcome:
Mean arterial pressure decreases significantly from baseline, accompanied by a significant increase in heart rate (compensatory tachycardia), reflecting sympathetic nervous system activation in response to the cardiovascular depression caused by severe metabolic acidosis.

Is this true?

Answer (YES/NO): NO